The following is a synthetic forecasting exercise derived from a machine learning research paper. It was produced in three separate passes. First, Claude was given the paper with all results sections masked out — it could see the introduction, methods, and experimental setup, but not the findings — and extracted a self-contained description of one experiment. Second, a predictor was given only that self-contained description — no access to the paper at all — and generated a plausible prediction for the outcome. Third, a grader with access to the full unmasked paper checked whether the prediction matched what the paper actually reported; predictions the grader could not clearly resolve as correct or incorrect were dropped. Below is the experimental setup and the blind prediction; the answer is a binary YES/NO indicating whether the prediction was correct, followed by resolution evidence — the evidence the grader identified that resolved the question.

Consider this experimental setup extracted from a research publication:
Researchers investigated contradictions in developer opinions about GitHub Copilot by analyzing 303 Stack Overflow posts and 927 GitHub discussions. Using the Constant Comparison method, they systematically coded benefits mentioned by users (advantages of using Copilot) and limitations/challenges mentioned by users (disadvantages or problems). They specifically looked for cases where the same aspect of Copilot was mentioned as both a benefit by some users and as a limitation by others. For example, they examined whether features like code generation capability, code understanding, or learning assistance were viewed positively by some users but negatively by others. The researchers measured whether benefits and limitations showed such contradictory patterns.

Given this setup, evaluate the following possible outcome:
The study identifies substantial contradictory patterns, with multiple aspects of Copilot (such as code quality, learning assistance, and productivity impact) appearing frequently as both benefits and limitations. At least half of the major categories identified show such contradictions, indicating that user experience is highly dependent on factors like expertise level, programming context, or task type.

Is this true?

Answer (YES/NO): NO